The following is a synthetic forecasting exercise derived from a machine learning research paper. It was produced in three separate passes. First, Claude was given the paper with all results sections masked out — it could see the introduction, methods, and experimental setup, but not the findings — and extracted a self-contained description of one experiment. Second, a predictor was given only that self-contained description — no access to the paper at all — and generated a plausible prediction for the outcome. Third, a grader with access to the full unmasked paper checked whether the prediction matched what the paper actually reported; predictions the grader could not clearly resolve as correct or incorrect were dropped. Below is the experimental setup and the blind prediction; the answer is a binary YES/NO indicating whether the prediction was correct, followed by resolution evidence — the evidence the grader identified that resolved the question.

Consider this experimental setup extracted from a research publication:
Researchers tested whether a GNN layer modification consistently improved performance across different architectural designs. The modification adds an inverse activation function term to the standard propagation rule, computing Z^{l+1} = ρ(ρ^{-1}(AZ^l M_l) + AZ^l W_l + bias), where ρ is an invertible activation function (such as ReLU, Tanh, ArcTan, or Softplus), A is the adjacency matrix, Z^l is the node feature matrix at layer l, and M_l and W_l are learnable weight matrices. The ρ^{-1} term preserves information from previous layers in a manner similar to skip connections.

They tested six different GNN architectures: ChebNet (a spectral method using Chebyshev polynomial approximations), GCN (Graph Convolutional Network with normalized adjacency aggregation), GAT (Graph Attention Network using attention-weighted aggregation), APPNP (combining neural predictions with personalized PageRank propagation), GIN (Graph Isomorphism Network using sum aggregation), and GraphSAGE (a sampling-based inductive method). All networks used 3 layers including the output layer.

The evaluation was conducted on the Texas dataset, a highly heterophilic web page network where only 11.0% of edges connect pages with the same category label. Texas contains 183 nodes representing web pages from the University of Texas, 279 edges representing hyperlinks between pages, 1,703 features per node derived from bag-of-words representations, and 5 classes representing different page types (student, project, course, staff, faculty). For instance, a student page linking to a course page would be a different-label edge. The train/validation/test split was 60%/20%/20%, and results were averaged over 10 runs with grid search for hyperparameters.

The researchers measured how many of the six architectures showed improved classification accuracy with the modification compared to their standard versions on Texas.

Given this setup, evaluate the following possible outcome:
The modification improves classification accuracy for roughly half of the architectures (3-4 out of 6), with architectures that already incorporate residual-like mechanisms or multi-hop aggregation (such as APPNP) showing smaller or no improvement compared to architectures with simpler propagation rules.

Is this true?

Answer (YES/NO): YES